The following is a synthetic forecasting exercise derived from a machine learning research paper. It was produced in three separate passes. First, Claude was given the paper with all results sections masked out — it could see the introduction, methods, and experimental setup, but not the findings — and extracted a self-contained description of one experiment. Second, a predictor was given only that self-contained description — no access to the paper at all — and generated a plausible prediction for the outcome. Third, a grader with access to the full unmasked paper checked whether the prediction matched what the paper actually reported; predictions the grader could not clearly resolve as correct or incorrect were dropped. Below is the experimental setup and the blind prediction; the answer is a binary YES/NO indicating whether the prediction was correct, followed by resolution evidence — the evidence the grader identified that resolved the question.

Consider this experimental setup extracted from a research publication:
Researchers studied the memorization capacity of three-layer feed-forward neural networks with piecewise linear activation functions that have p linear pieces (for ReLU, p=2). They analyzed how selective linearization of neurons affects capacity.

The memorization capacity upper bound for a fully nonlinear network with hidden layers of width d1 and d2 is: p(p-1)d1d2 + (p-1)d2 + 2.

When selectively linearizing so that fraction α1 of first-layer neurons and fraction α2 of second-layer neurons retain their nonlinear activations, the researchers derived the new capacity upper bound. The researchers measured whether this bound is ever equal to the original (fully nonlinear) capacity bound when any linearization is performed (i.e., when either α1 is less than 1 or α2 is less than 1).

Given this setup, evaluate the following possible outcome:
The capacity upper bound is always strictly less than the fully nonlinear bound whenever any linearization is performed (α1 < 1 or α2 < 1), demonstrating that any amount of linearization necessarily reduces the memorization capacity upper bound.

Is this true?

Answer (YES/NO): YES